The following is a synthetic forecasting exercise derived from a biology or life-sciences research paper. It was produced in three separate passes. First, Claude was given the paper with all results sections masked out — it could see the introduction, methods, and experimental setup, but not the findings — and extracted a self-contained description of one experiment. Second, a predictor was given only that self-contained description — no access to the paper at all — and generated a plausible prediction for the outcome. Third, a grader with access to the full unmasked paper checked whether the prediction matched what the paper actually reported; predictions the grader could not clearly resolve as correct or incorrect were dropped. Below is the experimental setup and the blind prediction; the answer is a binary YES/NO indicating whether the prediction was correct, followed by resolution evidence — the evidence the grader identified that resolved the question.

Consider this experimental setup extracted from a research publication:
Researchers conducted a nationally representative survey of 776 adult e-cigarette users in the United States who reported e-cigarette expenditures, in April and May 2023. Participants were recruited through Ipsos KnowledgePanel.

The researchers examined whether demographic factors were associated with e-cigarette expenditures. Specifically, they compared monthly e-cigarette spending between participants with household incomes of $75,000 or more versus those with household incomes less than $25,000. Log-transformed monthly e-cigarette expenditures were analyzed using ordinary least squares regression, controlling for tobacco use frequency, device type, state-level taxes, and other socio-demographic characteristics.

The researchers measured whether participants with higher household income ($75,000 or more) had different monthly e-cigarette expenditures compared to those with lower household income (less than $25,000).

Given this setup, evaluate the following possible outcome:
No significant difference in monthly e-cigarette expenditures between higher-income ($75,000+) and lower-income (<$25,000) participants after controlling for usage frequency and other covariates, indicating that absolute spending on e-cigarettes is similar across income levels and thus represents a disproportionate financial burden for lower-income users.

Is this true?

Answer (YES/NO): YES